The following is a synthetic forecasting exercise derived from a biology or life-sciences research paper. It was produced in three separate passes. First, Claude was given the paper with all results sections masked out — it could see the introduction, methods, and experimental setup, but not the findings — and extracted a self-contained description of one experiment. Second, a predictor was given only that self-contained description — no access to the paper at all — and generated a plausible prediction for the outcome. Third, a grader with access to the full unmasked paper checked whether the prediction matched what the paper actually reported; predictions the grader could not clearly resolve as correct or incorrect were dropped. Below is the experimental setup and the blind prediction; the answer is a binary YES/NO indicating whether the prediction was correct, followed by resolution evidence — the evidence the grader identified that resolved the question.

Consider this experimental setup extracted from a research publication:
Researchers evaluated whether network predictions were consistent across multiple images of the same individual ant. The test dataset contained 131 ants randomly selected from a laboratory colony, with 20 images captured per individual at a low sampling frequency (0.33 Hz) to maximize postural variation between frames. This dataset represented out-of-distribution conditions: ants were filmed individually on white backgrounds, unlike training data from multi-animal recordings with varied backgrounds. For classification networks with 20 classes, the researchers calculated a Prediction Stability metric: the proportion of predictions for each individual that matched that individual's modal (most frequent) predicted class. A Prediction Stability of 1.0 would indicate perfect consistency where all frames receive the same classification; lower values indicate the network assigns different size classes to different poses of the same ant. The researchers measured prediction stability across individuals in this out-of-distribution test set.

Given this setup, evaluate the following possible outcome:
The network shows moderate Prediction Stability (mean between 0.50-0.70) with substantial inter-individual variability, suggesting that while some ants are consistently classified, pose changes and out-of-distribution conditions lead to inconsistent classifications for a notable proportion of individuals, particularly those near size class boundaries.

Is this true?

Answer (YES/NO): NO